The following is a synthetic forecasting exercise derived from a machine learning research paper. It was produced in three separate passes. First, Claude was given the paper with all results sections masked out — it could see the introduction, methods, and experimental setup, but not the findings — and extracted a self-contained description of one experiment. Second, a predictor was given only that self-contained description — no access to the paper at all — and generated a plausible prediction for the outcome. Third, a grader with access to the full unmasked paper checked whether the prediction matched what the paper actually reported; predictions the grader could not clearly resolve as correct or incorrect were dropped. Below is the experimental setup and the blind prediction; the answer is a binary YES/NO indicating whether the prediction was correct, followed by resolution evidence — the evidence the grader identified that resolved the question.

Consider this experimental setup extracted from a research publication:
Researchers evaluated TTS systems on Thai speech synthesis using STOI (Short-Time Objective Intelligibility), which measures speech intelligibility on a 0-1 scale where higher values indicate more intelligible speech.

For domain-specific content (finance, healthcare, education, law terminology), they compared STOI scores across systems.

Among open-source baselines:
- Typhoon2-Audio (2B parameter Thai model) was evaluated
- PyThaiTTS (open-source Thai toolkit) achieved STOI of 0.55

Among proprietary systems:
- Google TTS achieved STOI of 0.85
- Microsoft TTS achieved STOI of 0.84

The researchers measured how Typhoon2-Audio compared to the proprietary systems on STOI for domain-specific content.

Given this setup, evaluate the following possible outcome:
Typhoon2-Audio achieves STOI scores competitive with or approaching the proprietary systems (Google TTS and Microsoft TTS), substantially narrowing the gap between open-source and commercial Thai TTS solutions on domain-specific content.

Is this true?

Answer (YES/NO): YES